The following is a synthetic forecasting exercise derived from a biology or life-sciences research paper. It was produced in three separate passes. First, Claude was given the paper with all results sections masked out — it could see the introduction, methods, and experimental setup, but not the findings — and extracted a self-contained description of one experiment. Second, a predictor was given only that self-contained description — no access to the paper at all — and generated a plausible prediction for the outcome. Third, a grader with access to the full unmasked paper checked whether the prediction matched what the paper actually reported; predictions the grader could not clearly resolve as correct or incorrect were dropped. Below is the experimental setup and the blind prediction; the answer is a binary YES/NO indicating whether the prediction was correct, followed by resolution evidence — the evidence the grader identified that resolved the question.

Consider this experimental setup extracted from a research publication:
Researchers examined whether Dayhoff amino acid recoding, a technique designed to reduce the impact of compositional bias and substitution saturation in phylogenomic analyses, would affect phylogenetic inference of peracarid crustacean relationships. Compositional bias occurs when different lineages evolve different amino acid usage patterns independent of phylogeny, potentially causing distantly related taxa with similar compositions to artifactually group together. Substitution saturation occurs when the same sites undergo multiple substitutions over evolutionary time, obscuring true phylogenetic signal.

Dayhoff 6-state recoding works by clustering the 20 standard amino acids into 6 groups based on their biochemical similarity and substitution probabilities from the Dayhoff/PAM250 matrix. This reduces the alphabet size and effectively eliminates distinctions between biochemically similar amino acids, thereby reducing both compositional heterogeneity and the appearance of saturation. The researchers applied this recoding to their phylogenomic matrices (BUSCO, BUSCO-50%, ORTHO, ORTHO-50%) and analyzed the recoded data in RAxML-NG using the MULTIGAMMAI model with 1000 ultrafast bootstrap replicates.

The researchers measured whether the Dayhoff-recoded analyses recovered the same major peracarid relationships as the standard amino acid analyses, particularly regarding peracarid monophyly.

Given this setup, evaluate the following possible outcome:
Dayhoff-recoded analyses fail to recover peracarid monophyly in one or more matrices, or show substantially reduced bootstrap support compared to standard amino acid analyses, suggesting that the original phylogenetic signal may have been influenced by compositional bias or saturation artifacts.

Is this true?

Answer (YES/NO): NO